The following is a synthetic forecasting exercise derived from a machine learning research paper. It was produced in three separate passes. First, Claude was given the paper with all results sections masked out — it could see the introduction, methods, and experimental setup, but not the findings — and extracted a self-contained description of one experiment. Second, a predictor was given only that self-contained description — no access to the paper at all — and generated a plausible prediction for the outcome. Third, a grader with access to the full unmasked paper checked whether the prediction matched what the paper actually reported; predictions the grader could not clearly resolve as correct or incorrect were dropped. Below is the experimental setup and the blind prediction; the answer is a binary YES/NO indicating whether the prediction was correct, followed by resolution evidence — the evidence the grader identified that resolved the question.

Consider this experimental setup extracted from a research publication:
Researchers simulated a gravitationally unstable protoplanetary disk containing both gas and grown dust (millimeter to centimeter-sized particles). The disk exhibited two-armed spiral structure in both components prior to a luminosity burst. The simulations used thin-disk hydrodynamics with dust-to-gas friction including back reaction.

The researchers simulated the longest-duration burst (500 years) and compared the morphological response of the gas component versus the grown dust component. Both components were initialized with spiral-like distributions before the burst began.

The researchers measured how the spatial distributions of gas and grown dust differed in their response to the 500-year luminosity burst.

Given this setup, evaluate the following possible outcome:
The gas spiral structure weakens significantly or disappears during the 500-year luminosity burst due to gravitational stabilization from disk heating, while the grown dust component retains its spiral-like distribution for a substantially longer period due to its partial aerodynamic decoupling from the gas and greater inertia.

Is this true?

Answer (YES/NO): NO